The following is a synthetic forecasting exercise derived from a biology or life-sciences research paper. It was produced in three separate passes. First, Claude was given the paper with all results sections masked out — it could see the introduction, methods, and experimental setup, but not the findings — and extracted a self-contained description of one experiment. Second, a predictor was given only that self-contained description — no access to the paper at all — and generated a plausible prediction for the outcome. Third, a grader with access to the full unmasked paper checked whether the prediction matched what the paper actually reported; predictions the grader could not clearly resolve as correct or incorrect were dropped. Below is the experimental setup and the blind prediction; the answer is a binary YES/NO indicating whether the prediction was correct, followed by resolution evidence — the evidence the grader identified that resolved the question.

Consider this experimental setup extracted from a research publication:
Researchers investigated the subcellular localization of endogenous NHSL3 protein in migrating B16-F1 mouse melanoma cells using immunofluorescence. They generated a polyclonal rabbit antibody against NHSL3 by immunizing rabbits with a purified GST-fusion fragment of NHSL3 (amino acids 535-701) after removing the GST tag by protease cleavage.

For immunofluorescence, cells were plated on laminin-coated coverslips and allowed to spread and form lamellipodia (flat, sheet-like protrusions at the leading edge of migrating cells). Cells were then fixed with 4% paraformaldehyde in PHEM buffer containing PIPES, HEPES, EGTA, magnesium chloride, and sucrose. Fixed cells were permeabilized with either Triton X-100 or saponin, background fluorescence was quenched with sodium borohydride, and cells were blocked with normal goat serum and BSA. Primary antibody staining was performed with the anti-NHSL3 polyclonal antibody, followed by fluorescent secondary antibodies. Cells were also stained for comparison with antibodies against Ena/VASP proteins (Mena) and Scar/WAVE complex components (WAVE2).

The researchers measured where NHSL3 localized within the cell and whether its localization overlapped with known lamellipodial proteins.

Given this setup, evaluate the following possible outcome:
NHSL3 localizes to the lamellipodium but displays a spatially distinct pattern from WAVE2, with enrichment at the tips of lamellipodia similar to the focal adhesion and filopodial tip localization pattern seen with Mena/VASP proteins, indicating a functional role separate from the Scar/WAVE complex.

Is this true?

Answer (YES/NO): NO